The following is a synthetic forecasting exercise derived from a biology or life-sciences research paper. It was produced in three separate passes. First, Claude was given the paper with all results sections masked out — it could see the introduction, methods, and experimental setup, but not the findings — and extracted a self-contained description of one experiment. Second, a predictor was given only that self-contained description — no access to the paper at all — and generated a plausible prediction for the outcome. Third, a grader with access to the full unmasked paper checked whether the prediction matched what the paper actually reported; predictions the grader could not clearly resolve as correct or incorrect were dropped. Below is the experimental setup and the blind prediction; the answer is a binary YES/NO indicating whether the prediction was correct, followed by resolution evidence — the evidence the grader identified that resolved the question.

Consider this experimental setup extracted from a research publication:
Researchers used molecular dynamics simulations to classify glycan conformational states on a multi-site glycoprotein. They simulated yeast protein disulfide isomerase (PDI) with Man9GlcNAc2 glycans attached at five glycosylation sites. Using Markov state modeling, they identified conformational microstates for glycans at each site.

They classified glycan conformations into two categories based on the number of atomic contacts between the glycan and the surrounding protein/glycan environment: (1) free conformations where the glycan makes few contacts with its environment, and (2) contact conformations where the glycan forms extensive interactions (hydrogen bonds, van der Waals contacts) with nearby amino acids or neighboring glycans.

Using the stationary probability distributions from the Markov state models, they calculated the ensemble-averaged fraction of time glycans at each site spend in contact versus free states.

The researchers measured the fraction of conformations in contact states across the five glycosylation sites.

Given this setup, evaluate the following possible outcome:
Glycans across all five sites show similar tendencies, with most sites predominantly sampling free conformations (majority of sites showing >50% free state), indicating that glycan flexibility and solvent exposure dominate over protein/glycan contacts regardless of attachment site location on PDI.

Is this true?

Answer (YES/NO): NO